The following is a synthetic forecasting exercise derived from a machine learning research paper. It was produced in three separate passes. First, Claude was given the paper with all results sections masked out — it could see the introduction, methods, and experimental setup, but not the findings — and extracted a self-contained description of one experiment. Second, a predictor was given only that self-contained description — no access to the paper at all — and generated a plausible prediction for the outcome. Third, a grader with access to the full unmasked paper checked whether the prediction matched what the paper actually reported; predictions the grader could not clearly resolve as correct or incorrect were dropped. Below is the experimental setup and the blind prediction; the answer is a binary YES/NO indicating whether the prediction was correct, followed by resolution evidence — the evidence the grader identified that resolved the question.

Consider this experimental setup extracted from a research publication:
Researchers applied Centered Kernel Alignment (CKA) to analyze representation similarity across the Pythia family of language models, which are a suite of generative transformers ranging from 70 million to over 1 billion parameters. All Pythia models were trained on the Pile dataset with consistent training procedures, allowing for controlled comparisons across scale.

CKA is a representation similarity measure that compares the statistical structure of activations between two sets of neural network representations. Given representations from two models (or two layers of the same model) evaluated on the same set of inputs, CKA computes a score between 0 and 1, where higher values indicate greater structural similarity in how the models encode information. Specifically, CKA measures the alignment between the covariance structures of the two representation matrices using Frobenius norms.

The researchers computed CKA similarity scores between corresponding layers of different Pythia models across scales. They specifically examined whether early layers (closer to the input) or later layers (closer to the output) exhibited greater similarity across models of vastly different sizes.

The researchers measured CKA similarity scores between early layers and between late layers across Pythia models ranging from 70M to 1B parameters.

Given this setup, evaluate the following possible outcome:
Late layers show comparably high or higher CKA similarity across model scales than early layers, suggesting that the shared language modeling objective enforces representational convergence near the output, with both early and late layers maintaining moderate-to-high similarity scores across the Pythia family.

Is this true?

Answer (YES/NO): NO